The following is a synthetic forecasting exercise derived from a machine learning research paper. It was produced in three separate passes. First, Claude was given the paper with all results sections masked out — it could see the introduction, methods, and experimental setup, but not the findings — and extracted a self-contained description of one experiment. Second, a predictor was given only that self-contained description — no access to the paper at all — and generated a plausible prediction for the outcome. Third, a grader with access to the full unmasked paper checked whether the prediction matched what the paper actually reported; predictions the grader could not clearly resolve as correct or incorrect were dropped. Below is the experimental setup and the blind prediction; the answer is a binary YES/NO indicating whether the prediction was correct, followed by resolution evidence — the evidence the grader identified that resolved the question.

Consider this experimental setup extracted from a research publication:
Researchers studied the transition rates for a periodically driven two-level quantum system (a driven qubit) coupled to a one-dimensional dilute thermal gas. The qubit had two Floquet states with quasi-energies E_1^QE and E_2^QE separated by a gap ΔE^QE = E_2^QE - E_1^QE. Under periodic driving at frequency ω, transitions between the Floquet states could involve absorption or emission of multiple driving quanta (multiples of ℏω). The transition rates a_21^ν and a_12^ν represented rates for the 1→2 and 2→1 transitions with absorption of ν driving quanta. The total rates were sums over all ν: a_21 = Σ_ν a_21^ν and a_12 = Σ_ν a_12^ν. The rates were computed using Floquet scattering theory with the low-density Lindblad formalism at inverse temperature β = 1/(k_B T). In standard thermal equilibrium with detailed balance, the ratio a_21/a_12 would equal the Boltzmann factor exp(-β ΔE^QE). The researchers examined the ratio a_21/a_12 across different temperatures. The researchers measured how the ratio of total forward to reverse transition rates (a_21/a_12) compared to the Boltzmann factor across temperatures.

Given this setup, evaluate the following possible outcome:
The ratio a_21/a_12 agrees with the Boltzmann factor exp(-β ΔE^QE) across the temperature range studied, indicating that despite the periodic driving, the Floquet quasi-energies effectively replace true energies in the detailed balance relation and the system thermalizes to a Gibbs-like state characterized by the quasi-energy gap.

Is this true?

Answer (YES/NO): NO